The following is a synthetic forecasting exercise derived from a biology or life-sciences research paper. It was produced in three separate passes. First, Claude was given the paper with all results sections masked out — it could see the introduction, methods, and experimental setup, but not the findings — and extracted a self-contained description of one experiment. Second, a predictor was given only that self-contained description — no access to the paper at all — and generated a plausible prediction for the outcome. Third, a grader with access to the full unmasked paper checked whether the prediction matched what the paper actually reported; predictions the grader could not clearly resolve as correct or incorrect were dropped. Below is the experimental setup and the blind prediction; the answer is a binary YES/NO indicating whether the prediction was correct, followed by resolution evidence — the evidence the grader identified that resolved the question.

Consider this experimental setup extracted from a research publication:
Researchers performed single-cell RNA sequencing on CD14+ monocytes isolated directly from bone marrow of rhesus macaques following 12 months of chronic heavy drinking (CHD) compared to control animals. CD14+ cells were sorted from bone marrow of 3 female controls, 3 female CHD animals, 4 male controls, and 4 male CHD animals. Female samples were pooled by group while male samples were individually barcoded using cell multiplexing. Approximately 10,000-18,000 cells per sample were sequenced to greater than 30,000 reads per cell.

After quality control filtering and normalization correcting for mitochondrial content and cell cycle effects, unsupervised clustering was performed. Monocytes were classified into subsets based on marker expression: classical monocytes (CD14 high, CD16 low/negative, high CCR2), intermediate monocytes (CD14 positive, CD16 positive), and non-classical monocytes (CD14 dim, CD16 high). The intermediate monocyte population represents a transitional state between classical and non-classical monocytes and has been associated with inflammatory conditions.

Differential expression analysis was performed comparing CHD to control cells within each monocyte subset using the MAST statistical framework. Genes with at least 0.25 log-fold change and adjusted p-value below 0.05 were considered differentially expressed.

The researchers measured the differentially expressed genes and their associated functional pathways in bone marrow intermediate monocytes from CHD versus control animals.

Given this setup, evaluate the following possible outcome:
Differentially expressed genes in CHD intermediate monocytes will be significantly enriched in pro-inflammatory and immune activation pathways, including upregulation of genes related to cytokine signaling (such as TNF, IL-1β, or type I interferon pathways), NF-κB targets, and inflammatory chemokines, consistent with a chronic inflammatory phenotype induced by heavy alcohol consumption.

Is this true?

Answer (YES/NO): YES